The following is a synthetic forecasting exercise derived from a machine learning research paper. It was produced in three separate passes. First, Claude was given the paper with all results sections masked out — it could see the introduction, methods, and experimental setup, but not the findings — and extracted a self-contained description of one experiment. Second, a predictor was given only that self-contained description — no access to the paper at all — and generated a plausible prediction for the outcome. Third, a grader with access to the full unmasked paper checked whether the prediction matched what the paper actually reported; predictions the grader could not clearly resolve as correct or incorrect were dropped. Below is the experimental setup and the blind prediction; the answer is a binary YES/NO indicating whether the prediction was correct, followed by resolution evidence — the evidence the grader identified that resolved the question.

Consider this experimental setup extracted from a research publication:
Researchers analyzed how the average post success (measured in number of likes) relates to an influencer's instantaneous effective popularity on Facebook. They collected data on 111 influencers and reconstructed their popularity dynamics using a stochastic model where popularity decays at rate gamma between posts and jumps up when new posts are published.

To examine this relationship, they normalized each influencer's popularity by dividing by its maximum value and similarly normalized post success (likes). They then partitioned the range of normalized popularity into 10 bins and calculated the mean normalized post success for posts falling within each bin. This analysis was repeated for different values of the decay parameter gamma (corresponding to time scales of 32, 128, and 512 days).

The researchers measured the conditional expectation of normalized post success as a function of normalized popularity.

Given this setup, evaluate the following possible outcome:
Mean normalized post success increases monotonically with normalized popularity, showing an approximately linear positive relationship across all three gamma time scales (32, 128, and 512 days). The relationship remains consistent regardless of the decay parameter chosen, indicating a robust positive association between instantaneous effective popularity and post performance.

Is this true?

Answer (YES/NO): NO